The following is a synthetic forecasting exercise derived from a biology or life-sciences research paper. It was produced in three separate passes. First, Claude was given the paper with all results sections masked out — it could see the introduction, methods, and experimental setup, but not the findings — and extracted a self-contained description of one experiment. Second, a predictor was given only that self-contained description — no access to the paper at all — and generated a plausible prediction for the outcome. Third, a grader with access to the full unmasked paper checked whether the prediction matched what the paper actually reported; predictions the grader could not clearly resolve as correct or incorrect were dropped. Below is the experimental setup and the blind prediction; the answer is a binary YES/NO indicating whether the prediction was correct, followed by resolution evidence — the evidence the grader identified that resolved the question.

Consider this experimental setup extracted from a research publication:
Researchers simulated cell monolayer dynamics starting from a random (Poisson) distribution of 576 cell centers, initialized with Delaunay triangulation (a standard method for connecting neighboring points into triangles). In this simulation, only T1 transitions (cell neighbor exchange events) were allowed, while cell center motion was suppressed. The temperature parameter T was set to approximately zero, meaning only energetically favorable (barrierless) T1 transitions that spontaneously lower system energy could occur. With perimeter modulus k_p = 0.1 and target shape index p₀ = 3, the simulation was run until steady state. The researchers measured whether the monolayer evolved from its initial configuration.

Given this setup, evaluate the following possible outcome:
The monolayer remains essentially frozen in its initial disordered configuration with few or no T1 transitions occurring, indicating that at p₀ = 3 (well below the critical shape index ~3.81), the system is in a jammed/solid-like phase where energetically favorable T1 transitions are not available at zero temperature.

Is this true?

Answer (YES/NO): NO